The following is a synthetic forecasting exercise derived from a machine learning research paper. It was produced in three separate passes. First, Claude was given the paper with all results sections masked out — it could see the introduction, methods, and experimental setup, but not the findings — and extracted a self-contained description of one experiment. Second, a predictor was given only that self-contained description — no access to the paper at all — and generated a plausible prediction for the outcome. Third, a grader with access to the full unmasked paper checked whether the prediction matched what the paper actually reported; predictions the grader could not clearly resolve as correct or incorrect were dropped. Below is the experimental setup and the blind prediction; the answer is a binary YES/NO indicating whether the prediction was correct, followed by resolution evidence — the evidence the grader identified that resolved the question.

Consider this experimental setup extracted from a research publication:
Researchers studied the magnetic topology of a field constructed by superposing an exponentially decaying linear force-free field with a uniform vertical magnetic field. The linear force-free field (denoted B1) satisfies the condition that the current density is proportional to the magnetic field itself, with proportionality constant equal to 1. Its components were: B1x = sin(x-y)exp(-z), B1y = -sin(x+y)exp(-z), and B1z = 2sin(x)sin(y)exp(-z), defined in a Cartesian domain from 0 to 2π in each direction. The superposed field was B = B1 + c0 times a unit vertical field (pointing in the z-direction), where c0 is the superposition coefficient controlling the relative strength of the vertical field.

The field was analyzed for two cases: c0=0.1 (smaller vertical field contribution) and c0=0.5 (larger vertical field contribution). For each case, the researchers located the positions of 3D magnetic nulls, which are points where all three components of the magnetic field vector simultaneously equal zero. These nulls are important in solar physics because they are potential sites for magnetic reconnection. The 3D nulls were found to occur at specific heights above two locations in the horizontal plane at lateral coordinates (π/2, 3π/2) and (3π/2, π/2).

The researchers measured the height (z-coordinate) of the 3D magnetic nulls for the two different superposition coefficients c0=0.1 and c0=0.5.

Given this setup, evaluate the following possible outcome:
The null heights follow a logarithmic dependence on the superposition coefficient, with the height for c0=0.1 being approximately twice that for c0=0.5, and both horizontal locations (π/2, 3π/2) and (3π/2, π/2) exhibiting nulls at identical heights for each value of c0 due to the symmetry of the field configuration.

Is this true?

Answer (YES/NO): YES